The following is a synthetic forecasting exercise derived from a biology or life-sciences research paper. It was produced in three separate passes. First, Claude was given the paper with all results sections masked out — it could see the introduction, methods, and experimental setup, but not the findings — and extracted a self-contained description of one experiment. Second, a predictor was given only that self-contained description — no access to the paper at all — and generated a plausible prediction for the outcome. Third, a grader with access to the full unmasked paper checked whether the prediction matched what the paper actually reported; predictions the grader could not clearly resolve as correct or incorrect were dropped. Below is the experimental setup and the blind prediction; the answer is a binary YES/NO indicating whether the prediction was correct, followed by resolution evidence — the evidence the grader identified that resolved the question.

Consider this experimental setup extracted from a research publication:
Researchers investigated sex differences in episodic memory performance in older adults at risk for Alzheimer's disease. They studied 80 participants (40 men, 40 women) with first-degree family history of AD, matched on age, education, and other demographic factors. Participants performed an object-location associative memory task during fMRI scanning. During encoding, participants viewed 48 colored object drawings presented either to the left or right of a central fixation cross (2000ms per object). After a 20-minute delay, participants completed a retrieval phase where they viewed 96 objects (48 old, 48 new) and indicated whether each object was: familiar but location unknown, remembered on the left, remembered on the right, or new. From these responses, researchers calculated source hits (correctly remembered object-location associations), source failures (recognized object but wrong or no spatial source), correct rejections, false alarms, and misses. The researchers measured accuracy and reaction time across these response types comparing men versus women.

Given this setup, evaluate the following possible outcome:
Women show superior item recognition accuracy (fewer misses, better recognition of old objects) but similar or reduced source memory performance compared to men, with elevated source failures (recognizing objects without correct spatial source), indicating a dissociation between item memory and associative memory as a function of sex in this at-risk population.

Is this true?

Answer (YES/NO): NO